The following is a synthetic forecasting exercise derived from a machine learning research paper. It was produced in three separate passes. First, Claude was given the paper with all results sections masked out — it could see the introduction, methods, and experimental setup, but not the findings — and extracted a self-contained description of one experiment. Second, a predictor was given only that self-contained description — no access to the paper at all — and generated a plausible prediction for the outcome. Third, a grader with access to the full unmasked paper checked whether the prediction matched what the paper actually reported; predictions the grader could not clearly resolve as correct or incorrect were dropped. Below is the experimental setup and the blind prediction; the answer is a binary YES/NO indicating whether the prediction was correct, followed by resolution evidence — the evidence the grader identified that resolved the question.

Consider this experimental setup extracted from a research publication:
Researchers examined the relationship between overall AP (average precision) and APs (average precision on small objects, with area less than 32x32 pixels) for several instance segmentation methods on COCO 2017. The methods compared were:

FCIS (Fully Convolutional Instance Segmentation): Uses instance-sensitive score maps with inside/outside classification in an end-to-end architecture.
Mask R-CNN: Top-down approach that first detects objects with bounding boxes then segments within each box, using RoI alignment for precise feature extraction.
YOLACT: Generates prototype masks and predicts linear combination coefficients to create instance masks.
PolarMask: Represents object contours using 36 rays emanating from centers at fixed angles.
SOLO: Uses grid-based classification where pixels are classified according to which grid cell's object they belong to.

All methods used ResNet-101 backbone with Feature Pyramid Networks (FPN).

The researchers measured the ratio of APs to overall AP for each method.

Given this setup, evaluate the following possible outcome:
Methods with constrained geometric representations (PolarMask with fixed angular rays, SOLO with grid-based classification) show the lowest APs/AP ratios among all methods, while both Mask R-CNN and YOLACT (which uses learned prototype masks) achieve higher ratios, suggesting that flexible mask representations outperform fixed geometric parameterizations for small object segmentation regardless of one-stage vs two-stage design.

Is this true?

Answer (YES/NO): NO